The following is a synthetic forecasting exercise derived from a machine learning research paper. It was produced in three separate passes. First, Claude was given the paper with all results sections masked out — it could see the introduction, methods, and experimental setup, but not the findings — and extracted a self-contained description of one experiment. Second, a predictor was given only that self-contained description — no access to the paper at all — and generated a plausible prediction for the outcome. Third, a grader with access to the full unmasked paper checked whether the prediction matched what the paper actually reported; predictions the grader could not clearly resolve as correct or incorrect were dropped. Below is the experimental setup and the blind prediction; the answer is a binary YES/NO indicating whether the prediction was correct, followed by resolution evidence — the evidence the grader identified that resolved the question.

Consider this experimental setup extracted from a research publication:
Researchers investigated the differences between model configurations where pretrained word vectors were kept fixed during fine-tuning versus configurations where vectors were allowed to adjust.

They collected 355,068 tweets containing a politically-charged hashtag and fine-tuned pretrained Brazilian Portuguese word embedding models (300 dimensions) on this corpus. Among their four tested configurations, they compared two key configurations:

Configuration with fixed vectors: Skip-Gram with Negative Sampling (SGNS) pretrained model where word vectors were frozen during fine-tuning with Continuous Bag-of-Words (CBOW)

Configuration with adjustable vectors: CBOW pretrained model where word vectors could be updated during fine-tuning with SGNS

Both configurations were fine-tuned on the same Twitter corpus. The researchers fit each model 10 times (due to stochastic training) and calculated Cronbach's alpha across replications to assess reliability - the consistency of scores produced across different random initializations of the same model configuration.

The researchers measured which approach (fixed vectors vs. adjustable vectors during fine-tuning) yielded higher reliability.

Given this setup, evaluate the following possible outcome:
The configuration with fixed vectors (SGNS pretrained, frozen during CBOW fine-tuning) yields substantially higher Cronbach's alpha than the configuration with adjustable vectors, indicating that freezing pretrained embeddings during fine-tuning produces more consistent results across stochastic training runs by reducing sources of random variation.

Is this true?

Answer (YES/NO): YES